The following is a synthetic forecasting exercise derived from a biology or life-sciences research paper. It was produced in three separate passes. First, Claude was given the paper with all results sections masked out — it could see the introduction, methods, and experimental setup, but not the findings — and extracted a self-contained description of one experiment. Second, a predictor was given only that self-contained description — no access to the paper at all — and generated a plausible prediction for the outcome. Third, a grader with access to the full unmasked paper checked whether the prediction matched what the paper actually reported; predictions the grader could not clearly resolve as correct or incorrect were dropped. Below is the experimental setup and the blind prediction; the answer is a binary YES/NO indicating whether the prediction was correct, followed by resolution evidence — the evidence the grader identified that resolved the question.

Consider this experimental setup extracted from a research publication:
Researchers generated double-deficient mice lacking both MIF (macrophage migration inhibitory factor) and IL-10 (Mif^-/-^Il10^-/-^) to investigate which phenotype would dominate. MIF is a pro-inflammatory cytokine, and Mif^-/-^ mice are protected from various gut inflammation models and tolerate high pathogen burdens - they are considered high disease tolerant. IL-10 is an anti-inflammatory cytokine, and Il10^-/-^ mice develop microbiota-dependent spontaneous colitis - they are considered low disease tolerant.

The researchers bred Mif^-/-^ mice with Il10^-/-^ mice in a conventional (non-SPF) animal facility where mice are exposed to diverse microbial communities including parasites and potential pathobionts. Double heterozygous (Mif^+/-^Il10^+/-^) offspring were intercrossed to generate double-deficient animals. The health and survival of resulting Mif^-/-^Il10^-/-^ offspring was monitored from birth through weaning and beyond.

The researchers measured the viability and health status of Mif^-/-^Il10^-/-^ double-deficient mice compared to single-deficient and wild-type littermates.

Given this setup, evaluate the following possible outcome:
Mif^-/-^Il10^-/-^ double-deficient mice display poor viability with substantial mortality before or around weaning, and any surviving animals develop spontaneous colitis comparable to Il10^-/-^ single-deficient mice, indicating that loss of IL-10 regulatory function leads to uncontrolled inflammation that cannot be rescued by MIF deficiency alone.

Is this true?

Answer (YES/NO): YES